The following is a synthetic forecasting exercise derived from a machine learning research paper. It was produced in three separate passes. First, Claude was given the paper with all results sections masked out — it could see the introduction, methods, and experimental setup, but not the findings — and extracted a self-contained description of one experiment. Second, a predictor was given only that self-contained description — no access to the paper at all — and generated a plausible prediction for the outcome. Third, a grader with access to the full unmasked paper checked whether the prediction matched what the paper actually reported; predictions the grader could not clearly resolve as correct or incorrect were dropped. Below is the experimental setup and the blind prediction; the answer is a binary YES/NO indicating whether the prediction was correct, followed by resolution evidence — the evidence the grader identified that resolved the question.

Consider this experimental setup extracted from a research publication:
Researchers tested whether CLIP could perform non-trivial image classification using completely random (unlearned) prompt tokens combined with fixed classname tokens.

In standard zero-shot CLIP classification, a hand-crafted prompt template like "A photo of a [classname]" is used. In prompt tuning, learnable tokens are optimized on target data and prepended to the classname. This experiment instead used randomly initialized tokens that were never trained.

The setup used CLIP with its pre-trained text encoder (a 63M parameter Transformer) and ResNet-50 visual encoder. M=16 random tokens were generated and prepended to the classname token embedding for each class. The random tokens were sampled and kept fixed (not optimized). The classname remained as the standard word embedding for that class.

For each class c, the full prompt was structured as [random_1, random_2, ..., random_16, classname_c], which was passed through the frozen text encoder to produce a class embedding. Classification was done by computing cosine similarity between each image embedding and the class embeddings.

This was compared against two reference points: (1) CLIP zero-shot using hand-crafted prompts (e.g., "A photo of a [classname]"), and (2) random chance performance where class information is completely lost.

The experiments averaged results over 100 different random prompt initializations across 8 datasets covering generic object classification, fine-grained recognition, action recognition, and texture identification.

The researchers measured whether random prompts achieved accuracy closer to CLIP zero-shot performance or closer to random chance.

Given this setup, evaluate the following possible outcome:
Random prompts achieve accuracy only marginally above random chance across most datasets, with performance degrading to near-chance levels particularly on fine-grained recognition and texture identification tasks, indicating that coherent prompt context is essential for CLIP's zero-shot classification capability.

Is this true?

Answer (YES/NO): NO